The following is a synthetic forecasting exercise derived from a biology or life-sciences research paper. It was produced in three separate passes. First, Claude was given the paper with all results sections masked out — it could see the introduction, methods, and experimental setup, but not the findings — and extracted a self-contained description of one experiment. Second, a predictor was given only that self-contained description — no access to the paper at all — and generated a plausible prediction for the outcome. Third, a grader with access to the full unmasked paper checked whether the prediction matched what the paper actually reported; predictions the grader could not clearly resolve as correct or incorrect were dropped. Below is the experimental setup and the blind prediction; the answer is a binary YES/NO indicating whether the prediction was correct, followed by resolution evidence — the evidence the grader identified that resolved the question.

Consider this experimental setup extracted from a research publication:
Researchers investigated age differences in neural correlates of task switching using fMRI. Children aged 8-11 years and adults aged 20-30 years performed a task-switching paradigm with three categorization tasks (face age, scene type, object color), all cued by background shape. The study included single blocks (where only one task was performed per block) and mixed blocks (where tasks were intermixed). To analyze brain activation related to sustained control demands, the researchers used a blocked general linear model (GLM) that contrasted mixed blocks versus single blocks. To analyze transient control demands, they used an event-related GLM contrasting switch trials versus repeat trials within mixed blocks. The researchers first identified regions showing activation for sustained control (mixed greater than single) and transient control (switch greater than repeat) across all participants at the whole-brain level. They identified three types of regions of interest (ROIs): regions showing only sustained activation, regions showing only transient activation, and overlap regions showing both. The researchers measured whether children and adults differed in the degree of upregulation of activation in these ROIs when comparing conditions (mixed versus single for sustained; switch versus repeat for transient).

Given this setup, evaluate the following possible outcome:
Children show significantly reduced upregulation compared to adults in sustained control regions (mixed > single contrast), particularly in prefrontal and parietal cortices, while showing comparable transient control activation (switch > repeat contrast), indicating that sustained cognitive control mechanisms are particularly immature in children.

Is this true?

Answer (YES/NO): NO